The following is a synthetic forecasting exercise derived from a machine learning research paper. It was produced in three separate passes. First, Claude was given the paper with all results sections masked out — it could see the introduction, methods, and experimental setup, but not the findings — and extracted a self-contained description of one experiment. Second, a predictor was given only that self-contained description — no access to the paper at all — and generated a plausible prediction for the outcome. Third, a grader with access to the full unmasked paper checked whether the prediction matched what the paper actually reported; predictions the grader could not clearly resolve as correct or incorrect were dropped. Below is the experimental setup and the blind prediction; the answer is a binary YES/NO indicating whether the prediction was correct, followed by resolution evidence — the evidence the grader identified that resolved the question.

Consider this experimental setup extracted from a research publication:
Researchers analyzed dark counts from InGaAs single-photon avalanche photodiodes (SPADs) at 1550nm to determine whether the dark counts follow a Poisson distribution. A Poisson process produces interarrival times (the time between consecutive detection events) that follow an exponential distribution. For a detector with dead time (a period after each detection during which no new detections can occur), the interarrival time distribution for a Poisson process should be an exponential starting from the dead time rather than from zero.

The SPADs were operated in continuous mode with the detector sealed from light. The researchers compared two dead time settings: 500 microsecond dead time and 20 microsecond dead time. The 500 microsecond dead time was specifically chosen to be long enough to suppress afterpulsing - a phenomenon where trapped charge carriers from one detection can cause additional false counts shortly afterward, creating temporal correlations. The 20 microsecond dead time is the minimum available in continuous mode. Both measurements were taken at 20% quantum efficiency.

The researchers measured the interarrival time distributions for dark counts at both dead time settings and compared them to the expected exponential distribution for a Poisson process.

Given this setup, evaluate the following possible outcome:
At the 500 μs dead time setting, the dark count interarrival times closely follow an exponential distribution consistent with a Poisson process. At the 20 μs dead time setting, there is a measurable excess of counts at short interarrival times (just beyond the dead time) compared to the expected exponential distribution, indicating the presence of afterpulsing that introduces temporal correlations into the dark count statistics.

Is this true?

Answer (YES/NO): YES